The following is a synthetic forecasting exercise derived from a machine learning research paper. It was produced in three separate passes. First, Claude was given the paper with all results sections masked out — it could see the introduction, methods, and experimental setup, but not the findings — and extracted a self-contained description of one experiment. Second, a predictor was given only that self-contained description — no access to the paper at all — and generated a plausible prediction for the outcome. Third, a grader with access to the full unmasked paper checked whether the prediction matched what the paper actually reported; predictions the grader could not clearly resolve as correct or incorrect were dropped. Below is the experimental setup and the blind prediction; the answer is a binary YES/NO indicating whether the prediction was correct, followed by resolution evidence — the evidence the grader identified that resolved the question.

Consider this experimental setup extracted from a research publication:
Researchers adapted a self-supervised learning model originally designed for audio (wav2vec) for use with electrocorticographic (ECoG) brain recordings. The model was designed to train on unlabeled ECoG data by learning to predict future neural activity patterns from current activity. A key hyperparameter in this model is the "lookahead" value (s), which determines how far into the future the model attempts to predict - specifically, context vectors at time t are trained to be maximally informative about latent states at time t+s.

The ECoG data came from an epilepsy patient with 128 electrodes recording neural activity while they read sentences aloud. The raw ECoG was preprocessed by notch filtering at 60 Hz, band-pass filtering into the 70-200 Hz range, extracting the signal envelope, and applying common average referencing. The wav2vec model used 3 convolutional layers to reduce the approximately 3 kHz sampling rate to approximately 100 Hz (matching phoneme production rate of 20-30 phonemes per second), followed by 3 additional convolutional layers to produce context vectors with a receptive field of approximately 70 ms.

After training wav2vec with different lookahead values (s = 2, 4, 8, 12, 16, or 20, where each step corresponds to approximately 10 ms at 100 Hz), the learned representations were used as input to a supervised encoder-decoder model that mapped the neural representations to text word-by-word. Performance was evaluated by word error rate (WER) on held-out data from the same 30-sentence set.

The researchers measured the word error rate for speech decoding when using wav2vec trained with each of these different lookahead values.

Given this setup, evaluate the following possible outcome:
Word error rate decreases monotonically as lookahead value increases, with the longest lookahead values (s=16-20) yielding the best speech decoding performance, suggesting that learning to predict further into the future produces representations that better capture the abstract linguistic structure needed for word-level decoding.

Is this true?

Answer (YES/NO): NO